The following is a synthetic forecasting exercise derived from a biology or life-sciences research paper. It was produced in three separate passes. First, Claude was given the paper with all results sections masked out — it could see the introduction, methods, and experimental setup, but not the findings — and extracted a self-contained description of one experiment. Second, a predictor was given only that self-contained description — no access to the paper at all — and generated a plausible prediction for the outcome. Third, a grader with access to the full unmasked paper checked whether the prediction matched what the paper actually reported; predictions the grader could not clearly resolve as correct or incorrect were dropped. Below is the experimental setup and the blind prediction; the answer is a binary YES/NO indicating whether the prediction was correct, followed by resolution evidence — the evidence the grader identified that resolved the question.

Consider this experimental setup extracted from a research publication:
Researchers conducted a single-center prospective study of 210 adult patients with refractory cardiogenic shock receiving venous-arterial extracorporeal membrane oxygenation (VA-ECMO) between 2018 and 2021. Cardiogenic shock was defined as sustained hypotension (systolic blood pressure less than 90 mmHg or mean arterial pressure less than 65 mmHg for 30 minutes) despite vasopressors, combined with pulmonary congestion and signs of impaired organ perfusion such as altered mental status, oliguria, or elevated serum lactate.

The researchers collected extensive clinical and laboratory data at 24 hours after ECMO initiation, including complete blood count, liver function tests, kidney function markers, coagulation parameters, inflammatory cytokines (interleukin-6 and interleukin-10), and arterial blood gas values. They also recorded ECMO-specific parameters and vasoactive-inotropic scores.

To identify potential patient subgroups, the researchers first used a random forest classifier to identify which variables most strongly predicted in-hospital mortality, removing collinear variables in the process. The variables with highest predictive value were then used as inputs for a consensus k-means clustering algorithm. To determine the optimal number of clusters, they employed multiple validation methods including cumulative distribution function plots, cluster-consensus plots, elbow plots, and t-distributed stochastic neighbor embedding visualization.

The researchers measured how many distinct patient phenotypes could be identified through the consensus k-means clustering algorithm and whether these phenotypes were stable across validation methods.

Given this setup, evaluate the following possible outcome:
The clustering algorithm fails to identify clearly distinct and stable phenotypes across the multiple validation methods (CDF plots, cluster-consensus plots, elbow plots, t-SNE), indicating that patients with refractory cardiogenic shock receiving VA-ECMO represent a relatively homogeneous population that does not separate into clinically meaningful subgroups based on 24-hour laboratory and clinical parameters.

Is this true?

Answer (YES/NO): NO